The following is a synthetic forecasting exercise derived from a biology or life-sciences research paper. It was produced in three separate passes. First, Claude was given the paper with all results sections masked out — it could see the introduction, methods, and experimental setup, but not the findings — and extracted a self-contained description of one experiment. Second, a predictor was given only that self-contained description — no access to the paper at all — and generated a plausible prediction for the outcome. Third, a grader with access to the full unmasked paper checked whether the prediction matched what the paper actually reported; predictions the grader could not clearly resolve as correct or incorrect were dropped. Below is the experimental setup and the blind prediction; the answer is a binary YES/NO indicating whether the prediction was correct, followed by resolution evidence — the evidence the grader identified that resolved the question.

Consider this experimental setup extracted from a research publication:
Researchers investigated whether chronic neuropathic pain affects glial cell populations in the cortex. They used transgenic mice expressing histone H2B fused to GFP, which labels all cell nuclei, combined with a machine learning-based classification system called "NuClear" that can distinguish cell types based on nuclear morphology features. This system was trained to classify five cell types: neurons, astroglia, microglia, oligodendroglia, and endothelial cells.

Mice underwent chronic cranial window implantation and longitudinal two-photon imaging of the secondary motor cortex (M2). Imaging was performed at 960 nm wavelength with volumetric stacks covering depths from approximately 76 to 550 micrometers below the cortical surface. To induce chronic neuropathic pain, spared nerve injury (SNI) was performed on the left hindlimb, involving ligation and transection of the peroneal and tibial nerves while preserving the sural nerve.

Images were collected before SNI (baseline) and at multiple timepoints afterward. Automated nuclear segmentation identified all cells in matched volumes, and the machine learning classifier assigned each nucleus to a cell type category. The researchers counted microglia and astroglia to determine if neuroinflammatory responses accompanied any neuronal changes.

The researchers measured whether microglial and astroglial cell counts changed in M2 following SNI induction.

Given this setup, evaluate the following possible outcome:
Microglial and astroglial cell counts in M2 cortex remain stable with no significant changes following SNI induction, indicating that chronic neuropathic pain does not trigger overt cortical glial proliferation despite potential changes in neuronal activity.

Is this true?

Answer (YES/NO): NO